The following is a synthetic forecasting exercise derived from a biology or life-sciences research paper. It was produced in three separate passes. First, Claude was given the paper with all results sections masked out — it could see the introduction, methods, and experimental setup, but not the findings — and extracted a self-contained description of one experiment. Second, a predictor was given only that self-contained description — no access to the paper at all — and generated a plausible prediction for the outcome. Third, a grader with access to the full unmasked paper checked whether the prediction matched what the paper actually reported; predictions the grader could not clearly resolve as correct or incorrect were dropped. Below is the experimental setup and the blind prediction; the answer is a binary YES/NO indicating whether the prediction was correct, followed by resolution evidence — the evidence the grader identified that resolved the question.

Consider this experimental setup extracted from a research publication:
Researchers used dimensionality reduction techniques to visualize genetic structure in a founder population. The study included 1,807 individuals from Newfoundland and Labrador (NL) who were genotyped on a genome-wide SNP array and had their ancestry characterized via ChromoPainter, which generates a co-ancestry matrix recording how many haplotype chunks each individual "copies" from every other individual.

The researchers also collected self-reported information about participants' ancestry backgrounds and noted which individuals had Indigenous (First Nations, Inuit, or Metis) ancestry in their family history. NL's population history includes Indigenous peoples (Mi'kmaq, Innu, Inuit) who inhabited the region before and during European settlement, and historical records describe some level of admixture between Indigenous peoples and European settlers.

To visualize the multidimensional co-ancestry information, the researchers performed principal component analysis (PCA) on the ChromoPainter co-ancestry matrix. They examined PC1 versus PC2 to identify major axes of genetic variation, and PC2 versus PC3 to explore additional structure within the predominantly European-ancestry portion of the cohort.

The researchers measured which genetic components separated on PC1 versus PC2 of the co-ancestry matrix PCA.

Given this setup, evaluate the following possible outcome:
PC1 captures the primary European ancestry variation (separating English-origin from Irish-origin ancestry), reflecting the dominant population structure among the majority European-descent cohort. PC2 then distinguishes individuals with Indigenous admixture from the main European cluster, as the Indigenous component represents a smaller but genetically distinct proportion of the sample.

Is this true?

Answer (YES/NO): NO